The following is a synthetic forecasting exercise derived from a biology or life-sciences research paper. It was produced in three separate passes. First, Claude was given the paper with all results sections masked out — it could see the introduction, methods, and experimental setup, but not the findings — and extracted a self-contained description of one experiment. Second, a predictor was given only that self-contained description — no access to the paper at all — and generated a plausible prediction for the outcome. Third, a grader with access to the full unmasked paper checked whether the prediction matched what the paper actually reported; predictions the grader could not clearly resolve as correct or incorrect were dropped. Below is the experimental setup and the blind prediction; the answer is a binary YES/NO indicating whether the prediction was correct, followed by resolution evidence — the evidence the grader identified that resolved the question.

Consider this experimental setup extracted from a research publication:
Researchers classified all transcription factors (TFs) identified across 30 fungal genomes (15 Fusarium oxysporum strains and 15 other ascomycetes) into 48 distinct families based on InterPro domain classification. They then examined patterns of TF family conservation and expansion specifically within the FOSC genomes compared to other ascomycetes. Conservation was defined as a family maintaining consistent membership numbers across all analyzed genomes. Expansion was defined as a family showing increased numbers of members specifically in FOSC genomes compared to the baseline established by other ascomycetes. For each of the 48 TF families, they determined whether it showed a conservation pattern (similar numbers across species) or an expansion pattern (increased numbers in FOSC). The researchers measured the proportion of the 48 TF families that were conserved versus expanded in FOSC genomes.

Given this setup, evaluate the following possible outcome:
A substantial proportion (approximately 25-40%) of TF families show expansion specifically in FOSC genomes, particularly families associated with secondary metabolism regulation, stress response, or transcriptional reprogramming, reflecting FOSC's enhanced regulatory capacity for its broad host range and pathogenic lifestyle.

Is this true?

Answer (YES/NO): NO